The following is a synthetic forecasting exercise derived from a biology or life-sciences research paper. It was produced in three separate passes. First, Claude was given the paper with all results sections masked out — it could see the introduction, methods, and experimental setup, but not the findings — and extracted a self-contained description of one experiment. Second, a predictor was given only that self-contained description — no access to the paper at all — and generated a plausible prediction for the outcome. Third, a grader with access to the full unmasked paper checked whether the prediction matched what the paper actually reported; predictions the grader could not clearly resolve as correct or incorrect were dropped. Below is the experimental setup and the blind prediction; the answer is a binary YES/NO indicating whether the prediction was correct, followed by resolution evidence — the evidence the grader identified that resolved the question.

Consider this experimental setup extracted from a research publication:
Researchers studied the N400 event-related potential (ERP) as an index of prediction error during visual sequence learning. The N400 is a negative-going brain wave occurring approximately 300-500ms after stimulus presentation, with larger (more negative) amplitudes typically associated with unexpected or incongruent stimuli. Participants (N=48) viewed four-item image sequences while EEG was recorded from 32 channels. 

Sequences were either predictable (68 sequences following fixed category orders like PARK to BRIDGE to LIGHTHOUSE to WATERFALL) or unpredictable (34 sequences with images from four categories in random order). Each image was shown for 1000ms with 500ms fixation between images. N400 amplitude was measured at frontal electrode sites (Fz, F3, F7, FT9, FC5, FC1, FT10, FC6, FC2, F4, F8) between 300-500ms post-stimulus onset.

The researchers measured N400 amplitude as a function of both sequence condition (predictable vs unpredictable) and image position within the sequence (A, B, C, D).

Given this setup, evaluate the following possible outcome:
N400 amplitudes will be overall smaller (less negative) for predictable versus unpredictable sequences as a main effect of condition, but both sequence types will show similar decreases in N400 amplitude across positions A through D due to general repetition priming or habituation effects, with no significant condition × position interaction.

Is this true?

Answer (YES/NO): NO